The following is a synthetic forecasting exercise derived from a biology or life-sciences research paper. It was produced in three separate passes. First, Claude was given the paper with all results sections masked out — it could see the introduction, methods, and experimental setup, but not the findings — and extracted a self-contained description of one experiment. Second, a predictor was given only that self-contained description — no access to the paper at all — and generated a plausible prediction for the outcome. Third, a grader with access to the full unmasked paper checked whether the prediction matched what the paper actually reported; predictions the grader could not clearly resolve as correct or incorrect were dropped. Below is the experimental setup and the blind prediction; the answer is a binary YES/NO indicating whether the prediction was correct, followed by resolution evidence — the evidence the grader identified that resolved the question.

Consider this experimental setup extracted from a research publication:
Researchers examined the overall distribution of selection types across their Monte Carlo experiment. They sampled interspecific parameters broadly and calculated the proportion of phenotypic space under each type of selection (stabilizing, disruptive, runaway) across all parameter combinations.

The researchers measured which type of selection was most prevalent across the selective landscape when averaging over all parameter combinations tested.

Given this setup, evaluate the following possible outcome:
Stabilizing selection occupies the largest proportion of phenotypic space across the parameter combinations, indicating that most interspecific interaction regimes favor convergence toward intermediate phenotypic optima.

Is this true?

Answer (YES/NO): YES